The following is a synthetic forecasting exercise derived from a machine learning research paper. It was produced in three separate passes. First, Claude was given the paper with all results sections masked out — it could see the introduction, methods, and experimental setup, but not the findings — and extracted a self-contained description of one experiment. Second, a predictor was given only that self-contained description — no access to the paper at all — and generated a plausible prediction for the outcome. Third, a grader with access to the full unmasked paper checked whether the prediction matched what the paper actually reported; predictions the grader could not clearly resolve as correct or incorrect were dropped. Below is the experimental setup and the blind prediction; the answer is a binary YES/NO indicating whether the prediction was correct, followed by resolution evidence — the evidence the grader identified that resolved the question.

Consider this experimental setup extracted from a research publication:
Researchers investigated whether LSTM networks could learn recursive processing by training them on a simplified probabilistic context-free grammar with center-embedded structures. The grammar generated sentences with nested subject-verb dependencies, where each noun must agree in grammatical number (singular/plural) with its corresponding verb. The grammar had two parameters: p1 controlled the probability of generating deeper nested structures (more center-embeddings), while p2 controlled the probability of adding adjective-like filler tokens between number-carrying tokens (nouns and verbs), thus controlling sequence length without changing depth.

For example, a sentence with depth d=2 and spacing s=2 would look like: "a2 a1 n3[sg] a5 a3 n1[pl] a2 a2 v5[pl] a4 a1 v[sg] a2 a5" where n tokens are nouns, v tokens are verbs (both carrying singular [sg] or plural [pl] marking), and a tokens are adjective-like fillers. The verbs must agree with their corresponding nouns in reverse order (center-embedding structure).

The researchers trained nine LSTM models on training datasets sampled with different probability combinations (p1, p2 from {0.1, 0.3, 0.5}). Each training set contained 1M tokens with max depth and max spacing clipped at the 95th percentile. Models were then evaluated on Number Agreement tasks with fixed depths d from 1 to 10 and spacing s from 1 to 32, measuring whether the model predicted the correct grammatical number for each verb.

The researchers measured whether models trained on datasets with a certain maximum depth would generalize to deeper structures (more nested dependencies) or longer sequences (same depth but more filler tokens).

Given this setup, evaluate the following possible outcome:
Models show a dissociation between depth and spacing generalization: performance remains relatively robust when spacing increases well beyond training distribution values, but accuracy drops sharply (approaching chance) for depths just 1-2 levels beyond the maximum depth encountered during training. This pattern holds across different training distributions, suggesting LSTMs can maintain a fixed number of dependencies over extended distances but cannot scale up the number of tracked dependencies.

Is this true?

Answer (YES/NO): YES